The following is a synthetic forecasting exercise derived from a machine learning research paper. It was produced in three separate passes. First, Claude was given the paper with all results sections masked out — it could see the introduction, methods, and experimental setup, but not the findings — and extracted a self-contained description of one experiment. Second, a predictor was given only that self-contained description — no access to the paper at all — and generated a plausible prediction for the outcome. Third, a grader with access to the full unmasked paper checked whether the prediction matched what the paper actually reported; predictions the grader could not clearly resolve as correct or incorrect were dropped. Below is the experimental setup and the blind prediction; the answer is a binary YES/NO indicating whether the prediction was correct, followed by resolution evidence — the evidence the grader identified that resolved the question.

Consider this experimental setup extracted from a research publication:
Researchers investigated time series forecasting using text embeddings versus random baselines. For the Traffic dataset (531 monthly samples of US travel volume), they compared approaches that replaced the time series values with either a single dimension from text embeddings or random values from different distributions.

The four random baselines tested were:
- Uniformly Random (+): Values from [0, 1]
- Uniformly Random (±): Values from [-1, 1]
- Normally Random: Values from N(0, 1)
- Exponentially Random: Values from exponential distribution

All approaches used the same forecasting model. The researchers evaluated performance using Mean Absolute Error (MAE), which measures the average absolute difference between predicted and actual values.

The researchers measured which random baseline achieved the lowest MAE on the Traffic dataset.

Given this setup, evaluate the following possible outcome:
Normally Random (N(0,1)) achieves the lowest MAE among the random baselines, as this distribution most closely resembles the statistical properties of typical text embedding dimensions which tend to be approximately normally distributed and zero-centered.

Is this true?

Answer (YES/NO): NO